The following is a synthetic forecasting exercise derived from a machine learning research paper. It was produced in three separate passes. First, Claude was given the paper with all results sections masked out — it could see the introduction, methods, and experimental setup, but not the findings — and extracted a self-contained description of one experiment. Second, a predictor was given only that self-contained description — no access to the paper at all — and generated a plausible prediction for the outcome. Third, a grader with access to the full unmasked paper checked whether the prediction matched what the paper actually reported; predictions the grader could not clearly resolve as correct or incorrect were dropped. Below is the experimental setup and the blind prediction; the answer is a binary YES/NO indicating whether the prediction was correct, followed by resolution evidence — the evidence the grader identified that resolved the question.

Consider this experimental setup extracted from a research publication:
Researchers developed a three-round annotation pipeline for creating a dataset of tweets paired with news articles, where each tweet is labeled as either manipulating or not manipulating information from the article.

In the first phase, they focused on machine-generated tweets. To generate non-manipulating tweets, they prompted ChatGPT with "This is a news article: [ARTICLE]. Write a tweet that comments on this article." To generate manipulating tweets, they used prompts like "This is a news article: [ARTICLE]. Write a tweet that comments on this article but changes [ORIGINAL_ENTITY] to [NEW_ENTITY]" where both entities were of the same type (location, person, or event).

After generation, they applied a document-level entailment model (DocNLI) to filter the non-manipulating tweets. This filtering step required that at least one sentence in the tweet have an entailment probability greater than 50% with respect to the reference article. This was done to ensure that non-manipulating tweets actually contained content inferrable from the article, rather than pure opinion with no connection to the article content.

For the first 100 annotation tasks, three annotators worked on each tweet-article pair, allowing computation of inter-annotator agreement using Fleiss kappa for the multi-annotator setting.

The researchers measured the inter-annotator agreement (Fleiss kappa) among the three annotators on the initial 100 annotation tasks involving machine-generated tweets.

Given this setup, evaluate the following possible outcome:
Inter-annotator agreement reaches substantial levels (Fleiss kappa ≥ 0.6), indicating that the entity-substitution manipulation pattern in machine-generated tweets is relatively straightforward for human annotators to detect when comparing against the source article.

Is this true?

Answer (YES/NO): YES